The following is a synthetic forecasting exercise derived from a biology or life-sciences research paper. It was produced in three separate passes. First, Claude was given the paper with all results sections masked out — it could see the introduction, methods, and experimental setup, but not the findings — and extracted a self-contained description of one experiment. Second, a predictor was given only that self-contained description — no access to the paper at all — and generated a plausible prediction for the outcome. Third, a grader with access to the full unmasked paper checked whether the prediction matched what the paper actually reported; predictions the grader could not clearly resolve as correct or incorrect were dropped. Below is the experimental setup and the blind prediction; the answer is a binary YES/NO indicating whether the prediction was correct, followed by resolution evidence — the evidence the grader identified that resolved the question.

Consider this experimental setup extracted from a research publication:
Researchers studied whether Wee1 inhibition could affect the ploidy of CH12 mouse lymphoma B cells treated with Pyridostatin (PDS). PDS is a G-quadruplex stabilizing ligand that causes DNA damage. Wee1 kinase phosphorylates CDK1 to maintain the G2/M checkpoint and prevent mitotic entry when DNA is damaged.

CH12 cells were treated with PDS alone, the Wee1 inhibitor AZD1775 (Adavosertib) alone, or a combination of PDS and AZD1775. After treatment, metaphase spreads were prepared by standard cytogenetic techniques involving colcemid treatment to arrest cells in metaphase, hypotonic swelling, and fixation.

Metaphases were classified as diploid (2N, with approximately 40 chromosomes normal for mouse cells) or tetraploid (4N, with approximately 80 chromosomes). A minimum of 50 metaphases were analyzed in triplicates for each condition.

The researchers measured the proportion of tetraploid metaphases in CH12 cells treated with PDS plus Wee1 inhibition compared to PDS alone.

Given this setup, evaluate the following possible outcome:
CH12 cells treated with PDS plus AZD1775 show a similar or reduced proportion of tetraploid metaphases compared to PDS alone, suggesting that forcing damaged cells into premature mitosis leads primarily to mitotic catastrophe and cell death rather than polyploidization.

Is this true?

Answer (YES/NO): NO